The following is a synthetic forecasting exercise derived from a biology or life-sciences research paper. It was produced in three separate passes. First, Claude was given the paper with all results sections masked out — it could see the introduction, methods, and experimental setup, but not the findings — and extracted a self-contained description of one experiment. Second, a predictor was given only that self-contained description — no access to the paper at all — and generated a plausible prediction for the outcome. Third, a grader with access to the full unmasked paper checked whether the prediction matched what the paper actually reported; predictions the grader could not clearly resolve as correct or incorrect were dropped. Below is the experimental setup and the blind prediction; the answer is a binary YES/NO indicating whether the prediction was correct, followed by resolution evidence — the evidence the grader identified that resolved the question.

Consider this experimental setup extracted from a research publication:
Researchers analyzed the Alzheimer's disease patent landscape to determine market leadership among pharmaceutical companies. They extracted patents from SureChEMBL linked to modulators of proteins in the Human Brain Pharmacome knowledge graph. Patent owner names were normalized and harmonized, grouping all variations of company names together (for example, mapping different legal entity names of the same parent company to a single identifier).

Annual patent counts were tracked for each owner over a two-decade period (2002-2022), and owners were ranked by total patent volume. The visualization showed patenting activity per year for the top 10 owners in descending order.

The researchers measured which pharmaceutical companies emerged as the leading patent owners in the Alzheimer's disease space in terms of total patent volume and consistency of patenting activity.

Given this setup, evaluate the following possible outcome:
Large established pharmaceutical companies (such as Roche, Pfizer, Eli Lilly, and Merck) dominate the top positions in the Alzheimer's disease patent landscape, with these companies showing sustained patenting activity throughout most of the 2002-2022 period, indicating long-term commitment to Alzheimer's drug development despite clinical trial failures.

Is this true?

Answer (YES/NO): YES